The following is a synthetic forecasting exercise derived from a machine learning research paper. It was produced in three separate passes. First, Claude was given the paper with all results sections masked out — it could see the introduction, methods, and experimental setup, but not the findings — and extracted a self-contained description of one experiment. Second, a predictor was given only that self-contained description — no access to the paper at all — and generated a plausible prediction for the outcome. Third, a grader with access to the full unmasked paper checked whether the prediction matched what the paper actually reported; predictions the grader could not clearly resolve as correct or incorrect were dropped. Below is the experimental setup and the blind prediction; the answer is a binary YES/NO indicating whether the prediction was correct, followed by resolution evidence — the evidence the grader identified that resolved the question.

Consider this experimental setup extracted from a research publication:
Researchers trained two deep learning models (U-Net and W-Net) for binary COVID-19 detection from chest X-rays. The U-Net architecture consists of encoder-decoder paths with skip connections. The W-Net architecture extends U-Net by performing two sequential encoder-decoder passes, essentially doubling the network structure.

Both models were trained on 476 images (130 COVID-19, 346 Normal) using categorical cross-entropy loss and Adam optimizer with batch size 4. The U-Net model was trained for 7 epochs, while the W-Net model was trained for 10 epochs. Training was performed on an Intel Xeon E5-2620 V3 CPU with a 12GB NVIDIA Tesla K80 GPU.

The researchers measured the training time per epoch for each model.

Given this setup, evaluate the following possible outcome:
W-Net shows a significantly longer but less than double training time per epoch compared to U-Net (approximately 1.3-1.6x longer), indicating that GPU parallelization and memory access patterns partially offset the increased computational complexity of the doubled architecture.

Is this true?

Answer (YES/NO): NO